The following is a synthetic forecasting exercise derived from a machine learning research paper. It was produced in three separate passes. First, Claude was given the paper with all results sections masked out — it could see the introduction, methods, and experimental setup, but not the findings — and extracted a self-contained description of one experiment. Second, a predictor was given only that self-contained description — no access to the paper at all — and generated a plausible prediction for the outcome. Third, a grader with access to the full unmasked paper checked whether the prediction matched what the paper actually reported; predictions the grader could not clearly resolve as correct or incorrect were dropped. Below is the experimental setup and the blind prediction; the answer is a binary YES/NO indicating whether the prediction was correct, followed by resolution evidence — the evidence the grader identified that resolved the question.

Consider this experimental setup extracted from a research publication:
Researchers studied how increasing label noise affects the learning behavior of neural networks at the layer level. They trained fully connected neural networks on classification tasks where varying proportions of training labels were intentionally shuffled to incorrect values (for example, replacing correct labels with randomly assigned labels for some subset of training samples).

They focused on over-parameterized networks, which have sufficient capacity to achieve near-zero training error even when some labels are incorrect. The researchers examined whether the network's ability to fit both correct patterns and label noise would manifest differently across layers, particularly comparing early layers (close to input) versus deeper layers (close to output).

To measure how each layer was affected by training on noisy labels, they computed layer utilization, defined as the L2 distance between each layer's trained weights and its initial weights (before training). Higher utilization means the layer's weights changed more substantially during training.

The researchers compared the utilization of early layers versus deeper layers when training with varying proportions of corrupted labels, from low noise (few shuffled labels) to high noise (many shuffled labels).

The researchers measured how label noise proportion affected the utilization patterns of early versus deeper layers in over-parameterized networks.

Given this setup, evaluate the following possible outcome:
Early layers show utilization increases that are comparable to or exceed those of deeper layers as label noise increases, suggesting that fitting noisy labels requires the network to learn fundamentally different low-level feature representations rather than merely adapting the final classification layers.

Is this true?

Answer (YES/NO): NO